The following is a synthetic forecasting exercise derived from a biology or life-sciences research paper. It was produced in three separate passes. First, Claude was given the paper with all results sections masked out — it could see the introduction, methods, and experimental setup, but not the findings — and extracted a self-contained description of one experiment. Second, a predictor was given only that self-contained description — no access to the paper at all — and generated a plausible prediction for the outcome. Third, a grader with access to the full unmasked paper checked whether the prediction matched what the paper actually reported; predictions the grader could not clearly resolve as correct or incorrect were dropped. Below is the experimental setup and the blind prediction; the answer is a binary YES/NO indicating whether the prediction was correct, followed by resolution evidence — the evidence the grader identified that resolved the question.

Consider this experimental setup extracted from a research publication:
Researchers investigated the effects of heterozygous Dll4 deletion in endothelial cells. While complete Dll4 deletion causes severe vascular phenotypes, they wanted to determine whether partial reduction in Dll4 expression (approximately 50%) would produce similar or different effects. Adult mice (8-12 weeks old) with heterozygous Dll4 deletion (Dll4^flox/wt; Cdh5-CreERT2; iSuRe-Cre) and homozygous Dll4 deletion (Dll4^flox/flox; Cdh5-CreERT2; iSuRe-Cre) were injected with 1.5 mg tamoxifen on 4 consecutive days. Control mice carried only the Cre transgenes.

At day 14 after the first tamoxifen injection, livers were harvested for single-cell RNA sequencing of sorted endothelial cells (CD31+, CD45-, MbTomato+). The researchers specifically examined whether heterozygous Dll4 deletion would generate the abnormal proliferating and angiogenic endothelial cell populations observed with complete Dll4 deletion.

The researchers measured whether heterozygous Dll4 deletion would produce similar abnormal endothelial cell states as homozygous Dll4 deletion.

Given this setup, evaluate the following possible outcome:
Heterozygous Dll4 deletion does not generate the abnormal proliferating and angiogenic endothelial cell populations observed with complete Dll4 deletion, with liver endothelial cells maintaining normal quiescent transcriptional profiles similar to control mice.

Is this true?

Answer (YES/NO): YES